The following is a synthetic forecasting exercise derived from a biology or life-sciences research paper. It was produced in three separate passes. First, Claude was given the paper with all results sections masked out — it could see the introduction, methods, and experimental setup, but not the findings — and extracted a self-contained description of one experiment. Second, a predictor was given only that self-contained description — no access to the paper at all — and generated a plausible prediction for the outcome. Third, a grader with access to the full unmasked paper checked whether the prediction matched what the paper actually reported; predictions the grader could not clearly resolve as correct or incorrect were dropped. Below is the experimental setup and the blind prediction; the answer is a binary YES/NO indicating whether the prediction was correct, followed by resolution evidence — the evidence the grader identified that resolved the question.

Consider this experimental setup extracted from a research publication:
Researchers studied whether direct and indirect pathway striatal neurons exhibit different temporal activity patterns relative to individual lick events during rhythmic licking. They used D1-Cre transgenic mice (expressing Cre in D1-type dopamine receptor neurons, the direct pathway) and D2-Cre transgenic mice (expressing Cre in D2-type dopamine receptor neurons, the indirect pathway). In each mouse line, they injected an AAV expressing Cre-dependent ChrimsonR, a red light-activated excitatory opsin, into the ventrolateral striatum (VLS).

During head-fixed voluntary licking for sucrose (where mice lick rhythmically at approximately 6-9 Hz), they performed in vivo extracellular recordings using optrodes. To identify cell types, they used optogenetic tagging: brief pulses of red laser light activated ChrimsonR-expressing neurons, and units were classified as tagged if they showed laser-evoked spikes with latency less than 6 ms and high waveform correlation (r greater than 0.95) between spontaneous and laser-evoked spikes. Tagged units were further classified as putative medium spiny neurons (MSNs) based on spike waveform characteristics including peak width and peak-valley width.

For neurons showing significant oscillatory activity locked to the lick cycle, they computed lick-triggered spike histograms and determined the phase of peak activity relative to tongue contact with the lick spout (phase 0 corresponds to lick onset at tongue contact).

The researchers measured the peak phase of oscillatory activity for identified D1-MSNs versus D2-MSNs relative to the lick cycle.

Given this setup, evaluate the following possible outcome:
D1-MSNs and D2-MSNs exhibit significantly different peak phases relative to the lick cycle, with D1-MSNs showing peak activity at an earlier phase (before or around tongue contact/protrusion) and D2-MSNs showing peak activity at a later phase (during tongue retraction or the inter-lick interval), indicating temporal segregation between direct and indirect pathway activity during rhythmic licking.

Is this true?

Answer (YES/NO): YES